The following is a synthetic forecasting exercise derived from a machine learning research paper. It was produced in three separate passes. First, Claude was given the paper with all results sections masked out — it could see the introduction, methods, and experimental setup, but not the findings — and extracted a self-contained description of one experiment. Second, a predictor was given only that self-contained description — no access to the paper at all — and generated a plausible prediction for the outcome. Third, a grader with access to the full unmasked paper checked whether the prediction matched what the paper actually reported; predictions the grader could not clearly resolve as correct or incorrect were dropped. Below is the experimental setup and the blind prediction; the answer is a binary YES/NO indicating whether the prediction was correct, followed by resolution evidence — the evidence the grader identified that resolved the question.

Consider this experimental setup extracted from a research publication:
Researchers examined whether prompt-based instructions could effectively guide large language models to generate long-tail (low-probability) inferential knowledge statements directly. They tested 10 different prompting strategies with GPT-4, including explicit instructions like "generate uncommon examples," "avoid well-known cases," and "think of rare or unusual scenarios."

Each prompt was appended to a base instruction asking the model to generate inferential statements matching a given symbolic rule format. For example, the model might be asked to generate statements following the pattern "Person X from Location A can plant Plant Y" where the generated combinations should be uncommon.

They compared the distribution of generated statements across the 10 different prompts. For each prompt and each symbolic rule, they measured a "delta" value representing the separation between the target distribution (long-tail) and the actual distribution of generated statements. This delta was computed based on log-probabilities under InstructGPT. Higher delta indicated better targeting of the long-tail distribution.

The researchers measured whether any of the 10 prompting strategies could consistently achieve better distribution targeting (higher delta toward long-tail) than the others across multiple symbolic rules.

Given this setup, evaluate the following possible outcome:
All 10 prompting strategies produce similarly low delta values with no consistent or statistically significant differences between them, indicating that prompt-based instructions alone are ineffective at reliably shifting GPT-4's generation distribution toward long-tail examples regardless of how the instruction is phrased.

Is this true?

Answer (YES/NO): YES